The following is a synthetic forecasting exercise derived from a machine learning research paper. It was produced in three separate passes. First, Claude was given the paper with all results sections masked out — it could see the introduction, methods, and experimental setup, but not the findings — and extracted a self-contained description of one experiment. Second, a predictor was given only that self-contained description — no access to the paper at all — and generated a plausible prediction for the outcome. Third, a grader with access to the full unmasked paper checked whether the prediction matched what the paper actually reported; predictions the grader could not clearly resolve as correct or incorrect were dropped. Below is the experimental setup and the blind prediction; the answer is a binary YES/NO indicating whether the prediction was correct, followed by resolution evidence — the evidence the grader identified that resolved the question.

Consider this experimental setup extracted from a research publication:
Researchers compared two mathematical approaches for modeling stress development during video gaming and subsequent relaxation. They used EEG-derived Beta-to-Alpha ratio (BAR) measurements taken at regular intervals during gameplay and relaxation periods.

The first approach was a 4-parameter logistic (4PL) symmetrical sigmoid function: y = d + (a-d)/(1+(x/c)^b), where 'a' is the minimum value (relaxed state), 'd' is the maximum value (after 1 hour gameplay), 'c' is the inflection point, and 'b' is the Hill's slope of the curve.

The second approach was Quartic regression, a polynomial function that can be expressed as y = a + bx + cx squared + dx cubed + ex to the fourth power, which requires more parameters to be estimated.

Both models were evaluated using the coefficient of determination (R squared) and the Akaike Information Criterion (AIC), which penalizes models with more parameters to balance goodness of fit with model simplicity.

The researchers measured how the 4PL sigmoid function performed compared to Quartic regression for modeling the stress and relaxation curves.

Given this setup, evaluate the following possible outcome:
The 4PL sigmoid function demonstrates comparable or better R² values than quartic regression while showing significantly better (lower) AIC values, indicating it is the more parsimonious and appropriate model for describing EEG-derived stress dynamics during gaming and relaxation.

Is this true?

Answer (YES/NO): NO